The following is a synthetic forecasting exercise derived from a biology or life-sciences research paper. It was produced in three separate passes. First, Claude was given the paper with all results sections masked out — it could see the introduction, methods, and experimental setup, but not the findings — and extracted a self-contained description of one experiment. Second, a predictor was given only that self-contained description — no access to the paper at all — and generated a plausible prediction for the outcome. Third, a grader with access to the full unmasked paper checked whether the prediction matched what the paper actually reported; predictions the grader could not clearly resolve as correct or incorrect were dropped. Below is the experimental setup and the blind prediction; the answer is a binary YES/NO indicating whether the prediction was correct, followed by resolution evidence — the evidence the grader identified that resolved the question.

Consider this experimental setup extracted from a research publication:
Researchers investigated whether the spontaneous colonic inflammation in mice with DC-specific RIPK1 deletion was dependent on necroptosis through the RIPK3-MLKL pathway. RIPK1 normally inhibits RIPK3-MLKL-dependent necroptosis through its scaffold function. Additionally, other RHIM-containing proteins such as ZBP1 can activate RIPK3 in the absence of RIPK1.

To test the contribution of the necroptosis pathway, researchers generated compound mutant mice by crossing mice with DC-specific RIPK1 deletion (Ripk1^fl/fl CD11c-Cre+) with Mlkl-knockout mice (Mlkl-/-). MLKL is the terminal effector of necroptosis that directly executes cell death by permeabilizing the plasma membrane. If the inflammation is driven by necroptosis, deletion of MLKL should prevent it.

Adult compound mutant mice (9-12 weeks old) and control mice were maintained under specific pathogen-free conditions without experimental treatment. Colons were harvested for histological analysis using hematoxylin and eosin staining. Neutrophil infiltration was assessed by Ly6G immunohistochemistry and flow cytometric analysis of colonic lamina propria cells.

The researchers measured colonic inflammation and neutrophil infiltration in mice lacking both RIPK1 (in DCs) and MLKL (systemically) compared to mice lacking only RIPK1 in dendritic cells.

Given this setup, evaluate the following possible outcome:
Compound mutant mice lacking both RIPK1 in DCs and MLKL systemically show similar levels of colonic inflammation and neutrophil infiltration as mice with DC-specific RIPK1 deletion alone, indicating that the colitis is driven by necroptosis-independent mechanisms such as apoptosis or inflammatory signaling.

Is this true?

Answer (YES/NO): YES